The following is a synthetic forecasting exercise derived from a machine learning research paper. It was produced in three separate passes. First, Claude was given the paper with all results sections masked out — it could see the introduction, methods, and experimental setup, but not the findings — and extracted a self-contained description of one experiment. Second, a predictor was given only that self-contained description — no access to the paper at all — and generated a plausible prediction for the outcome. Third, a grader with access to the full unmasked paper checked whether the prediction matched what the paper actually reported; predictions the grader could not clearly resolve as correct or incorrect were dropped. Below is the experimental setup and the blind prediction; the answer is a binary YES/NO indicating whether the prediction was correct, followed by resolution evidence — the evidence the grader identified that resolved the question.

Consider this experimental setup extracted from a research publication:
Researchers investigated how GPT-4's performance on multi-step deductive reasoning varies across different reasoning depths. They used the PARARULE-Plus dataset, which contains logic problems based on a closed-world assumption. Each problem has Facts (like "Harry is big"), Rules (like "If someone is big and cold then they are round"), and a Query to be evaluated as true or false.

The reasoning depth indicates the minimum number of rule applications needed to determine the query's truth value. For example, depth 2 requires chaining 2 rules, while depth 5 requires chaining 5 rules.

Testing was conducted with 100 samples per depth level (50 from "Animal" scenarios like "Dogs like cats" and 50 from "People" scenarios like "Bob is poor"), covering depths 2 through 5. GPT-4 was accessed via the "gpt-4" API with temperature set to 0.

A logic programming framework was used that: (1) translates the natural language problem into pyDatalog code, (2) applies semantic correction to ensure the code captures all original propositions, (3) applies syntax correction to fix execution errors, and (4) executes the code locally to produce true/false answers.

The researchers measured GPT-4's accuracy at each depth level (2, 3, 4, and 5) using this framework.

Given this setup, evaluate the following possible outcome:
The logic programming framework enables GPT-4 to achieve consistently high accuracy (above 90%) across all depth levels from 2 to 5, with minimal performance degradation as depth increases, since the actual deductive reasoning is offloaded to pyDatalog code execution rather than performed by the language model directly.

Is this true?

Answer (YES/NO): NO